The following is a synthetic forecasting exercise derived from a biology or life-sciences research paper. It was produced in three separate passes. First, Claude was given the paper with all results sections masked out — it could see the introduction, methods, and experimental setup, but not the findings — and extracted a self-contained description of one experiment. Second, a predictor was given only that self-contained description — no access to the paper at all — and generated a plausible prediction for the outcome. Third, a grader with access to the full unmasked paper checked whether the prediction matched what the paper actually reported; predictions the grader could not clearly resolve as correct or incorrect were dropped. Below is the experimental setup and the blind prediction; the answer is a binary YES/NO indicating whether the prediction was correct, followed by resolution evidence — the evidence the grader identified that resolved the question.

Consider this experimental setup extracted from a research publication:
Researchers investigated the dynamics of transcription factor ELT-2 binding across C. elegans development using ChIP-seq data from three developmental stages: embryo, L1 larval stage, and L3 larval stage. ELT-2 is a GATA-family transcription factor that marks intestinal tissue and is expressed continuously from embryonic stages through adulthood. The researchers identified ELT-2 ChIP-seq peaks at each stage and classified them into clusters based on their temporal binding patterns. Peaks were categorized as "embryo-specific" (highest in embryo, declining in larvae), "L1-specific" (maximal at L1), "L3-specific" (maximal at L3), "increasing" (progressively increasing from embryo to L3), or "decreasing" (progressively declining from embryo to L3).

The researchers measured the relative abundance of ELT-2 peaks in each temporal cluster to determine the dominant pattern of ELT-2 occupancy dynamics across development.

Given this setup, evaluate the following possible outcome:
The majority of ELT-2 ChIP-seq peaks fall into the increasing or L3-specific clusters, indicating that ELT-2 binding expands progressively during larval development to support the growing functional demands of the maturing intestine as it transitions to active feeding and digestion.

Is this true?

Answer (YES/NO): YES